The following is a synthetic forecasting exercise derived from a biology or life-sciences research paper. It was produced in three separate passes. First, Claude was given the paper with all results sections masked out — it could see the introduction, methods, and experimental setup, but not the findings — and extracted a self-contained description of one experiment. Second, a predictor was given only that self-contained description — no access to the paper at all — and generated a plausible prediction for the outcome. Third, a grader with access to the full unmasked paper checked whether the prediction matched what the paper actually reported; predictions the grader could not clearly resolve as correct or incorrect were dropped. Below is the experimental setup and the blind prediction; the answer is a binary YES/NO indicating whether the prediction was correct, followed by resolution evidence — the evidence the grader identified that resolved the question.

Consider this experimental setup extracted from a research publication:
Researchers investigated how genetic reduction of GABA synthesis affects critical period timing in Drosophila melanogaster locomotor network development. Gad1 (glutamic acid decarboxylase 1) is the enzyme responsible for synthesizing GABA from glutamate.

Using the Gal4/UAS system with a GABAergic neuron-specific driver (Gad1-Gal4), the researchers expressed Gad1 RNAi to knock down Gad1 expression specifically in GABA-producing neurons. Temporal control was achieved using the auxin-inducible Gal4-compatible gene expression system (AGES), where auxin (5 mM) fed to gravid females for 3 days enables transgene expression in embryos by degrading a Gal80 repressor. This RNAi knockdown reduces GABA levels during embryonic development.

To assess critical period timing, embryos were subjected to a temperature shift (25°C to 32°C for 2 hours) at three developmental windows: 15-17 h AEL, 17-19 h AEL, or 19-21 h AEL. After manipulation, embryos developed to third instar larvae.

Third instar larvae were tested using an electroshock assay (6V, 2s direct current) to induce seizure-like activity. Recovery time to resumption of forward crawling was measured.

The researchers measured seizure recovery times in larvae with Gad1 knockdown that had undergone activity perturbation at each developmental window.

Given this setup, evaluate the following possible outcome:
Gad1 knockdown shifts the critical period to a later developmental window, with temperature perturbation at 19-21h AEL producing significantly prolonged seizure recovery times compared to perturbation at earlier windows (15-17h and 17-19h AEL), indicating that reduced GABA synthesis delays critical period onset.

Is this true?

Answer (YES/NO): YES